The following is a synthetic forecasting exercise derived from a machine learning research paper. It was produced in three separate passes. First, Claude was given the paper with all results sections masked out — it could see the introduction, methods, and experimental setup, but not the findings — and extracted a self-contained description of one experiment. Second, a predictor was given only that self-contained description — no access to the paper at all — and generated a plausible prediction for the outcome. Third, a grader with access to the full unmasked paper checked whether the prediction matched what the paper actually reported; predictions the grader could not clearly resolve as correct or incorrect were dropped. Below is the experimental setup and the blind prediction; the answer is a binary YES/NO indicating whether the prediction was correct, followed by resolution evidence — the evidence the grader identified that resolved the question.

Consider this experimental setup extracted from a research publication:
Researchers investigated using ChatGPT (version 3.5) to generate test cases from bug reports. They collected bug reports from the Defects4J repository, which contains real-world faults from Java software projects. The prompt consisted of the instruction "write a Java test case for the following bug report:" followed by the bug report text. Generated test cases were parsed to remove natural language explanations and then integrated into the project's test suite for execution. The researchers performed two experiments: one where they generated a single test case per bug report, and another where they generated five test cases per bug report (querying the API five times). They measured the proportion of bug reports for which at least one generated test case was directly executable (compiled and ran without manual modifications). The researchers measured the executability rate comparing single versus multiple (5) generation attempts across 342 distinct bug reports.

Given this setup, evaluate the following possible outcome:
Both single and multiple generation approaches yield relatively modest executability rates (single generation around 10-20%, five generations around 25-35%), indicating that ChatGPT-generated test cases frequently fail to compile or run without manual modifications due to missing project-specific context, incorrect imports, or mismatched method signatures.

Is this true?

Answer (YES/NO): NO